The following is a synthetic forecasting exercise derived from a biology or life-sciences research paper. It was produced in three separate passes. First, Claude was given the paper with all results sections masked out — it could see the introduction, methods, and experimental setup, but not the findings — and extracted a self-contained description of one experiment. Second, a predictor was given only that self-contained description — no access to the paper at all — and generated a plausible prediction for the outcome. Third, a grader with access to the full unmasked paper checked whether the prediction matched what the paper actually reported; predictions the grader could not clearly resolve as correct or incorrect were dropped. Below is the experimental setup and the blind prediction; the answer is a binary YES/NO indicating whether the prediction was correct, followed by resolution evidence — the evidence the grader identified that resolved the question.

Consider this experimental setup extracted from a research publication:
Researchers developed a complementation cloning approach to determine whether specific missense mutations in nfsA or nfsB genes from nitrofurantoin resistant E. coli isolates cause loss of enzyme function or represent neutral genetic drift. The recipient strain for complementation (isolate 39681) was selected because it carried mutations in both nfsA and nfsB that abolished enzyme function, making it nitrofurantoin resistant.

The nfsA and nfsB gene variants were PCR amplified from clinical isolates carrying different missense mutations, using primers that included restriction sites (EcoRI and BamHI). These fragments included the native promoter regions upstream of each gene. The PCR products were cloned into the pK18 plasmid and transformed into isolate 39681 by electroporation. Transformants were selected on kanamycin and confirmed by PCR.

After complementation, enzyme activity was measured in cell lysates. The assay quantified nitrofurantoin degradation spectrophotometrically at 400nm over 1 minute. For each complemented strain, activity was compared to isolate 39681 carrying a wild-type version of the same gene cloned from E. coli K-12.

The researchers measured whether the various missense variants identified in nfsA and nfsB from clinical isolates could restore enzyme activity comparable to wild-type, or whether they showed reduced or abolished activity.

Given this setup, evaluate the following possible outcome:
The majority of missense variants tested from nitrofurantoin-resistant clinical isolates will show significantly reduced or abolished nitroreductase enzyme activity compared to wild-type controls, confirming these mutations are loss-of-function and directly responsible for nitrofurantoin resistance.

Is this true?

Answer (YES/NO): NO